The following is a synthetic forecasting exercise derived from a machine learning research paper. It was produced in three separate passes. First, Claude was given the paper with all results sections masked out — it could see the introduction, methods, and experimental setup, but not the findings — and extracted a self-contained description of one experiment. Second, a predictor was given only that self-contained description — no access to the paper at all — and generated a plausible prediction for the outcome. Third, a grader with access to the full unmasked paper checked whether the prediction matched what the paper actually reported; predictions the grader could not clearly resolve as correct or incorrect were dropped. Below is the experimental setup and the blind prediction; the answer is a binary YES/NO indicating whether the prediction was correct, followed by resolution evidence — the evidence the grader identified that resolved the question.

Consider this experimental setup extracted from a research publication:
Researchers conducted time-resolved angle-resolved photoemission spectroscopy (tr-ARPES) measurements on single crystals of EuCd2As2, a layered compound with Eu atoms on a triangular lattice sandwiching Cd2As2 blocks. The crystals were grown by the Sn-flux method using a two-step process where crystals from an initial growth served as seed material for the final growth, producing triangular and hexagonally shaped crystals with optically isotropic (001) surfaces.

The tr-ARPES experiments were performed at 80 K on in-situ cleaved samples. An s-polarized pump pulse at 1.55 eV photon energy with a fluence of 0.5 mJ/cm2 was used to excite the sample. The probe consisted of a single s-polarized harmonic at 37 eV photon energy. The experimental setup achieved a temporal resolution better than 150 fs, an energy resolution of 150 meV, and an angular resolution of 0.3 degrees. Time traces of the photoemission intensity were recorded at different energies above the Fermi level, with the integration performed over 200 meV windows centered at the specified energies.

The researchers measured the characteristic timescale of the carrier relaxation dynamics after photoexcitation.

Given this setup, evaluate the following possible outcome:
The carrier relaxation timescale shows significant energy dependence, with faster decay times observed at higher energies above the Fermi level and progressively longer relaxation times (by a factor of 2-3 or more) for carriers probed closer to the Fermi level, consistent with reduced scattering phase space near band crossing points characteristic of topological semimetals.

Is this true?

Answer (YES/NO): NO